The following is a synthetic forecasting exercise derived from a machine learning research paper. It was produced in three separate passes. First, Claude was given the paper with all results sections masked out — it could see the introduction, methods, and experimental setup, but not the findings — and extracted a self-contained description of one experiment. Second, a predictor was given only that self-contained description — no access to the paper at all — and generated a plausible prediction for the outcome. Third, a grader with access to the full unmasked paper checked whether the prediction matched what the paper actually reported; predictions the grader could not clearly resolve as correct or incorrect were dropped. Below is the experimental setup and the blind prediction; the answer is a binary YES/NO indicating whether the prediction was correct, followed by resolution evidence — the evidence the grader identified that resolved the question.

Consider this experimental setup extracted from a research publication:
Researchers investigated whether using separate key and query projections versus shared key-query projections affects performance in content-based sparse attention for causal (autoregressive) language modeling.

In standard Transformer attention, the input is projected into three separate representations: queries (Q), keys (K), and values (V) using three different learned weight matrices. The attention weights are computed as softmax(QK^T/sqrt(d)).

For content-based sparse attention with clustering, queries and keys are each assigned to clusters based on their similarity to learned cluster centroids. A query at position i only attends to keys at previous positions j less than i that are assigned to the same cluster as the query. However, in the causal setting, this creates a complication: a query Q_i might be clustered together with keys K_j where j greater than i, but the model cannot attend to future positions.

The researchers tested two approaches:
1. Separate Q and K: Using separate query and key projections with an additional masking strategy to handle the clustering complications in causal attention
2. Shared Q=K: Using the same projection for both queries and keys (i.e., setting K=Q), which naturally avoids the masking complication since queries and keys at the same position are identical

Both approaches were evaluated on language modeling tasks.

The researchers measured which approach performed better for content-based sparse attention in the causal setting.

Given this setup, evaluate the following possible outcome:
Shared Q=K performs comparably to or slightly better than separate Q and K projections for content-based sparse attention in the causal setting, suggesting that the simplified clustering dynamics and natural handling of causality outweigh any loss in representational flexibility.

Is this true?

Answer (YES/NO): YES